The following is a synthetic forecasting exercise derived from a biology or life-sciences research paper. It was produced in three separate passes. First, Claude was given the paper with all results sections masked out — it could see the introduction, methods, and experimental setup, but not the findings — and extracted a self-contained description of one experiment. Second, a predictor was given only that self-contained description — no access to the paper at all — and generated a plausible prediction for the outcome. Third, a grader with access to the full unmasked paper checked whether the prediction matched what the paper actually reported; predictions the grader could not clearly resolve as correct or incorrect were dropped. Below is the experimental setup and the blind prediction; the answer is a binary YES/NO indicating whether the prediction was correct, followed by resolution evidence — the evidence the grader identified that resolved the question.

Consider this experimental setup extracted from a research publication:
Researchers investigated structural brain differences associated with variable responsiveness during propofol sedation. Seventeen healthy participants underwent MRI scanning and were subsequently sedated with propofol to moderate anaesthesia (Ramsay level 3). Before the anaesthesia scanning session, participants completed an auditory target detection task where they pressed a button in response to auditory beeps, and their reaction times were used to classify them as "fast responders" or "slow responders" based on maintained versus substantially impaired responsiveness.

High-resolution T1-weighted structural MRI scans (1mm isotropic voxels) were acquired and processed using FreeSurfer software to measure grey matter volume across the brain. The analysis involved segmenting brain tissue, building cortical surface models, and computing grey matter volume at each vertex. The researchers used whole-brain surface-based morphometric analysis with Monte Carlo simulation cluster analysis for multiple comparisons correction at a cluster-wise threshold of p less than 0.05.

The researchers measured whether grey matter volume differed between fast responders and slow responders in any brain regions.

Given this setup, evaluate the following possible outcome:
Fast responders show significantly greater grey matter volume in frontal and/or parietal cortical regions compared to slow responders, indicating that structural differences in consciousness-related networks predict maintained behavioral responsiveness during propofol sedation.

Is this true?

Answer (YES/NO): YES